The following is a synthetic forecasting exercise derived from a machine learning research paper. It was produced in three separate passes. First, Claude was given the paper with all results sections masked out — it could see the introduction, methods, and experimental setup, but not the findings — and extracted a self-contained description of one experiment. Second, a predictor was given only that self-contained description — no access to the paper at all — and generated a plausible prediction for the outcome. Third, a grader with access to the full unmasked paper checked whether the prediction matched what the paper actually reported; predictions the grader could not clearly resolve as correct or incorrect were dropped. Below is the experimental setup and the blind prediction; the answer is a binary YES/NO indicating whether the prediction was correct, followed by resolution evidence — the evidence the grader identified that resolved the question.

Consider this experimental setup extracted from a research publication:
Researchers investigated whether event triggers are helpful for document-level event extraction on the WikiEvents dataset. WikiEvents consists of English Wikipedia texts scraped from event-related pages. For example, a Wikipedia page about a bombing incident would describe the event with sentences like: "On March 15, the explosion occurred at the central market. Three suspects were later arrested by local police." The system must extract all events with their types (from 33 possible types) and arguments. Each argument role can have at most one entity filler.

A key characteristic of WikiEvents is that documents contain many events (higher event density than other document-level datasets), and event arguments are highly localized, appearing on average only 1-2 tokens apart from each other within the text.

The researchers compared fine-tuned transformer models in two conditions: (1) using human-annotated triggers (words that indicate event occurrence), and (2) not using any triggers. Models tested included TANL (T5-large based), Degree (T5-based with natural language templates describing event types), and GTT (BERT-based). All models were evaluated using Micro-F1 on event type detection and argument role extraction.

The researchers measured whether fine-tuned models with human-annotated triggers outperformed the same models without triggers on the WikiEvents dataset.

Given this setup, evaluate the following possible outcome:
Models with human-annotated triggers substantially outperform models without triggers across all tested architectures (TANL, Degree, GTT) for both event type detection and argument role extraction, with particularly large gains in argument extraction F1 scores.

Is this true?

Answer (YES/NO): NO